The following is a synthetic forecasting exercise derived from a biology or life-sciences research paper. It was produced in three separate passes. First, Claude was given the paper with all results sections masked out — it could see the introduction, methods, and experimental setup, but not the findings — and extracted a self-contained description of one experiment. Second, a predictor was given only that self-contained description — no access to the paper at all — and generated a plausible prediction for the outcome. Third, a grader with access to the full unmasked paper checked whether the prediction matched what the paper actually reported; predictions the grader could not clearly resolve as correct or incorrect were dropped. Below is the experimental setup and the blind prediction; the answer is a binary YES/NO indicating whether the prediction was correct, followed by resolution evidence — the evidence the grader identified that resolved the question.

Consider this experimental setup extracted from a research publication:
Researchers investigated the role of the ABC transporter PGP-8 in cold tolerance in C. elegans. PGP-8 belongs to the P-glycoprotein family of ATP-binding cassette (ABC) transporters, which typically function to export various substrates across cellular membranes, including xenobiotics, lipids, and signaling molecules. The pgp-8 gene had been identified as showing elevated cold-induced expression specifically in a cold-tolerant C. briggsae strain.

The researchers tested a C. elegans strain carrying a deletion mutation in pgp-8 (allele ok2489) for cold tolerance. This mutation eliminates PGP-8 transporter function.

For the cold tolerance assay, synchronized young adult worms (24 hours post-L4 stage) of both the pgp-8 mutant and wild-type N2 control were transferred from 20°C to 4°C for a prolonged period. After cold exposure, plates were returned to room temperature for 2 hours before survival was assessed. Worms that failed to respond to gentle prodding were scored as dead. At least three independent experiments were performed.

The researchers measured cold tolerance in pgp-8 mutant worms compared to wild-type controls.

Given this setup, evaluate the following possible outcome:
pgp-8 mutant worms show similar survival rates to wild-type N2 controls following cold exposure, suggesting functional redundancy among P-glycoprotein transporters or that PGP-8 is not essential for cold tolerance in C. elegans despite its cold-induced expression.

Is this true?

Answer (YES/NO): NO